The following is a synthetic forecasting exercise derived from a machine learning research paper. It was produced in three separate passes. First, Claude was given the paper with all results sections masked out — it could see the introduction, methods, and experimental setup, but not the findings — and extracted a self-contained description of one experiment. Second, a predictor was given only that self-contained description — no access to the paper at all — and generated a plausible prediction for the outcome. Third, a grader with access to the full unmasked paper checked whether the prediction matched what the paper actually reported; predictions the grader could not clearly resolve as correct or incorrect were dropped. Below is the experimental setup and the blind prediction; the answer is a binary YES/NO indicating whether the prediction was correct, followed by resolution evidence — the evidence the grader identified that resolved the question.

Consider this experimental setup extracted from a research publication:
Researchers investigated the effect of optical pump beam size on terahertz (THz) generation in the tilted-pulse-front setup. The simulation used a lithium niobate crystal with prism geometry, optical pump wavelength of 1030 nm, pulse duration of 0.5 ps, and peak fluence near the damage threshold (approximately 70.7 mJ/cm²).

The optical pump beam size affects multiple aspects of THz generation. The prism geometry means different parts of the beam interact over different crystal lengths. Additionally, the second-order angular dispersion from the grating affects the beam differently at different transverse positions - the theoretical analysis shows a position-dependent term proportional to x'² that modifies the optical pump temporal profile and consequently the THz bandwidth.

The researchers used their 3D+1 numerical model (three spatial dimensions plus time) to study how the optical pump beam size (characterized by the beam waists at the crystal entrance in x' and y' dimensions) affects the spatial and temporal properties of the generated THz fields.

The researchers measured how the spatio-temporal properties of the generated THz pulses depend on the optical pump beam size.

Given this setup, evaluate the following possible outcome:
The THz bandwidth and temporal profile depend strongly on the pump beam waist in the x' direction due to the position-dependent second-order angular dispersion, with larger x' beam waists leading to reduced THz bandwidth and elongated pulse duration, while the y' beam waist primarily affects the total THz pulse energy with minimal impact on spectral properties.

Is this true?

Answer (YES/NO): YES